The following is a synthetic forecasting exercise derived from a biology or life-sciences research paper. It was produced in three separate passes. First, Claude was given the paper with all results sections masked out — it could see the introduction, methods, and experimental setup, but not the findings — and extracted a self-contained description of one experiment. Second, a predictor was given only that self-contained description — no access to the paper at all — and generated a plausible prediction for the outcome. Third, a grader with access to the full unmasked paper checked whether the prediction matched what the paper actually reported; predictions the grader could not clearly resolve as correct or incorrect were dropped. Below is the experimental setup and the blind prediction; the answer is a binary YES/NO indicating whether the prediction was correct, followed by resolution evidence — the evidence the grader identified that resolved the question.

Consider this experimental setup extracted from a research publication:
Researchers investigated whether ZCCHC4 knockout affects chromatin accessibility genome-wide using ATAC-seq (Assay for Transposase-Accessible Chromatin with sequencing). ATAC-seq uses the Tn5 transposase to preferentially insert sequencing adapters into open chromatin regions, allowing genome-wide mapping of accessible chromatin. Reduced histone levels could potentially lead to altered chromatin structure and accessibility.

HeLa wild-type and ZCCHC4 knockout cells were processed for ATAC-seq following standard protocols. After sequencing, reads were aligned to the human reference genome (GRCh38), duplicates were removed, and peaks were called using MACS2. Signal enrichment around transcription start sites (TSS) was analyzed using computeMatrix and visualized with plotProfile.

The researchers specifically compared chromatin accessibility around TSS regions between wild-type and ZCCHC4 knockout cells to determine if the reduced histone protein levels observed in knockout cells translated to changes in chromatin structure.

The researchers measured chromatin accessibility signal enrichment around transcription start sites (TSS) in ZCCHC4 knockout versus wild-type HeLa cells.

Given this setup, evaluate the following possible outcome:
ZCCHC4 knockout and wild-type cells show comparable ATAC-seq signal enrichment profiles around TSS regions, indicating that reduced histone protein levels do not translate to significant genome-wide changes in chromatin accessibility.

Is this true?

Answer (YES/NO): NO